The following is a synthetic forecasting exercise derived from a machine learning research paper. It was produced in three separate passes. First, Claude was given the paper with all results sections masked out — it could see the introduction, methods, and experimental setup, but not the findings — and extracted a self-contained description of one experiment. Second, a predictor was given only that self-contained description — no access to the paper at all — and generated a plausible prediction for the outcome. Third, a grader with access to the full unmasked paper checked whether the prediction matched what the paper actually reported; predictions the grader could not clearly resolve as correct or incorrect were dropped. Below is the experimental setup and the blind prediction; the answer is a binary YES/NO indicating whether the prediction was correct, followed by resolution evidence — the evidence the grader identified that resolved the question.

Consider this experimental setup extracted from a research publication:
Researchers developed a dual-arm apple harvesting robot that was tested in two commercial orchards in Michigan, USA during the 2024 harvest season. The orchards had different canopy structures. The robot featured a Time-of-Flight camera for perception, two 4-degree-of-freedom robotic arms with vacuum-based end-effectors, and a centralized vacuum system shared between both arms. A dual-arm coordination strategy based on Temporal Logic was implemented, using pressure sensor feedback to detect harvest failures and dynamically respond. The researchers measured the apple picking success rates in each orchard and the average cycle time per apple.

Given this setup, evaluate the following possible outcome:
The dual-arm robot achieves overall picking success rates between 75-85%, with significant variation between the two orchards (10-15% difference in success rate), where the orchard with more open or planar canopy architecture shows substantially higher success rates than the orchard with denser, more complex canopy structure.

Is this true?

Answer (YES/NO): NO